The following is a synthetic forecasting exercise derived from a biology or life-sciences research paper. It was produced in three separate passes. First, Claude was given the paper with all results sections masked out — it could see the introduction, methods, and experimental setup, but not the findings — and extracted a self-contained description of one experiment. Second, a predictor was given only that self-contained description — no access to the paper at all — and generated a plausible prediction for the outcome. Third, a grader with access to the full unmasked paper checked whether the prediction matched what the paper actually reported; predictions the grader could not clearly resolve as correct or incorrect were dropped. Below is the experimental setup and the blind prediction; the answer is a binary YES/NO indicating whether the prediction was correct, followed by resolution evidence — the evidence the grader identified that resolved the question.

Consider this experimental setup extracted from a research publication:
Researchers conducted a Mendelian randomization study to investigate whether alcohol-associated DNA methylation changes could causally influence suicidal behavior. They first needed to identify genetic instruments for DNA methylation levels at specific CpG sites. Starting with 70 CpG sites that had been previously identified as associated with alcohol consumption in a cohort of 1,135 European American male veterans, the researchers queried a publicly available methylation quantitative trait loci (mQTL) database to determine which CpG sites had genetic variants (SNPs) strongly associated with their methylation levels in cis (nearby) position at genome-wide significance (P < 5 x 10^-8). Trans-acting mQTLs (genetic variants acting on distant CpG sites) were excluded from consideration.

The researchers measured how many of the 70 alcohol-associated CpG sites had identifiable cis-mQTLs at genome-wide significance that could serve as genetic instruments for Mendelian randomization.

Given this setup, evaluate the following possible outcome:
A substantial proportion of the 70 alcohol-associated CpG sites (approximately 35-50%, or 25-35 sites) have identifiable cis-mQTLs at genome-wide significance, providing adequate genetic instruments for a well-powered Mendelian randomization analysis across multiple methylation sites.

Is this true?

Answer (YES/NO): NO